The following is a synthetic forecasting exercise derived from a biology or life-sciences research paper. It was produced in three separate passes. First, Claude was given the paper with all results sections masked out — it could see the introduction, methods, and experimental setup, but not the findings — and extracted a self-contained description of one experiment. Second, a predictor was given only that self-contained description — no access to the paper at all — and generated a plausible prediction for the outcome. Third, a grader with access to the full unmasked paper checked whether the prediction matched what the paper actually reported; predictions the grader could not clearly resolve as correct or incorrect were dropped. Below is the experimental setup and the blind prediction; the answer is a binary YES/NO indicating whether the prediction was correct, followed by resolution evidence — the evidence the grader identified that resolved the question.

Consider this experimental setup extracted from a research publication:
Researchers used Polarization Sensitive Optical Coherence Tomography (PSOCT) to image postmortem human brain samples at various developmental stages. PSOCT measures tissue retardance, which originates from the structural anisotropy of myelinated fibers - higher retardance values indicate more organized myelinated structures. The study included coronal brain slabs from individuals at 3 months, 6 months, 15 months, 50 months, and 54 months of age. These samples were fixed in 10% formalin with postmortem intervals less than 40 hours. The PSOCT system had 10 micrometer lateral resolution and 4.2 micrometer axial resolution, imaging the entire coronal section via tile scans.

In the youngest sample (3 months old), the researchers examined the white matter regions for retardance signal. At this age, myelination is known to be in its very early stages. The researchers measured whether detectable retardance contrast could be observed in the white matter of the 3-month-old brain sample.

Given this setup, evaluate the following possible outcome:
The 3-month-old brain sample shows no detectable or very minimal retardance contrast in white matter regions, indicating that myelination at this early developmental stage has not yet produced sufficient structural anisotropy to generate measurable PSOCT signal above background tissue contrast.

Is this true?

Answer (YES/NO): NO